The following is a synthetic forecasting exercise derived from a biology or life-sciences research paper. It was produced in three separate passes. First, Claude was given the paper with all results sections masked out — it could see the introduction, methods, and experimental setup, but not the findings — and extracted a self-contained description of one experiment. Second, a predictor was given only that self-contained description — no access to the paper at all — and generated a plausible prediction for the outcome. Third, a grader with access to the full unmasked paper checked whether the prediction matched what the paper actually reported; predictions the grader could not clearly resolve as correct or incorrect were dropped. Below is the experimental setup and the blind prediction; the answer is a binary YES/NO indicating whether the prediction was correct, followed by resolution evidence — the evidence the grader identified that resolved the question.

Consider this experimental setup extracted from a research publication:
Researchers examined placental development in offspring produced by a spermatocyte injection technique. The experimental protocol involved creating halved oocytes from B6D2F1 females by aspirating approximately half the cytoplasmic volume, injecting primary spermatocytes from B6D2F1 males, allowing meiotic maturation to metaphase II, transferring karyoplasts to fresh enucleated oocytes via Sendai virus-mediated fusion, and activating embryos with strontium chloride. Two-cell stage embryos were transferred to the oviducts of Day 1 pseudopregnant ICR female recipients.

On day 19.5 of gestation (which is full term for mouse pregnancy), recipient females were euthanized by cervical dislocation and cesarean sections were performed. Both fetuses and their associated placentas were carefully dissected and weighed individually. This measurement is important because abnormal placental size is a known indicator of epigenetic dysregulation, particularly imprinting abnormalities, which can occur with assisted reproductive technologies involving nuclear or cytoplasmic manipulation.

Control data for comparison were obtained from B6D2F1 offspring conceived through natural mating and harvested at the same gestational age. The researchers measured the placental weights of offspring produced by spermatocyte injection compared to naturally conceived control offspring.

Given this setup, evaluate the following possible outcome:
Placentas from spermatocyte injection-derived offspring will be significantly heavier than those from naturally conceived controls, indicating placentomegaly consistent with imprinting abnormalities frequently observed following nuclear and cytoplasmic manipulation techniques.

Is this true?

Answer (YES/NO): NO